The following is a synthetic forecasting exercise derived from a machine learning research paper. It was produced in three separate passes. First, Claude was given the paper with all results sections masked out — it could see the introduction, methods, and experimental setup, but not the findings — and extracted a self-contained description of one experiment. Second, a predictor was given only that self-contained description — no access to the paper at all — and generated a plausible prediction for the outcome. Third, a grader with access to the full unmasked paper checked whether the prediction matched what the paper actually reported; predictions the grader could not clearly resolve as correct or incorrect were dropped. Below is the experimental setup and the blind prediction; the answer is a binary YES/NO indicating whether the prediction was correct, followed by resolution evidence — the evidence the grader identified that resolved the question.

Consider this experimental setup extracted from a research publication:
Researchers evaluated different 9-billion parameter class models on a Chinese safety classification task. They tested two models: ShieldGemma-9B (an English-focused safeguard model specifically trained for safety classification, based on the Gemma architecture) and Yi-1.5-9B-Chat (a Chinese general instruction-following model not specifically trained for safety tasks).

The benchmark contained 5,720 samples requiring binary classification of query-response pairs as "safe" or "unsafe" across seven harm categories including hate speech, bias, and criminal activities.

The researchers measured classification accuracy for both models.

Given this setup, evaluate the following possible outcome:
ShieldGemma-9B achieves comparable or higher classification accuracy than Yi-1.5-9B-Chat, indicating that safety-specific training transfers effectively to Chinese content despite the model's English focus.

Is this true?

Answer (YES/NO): NO